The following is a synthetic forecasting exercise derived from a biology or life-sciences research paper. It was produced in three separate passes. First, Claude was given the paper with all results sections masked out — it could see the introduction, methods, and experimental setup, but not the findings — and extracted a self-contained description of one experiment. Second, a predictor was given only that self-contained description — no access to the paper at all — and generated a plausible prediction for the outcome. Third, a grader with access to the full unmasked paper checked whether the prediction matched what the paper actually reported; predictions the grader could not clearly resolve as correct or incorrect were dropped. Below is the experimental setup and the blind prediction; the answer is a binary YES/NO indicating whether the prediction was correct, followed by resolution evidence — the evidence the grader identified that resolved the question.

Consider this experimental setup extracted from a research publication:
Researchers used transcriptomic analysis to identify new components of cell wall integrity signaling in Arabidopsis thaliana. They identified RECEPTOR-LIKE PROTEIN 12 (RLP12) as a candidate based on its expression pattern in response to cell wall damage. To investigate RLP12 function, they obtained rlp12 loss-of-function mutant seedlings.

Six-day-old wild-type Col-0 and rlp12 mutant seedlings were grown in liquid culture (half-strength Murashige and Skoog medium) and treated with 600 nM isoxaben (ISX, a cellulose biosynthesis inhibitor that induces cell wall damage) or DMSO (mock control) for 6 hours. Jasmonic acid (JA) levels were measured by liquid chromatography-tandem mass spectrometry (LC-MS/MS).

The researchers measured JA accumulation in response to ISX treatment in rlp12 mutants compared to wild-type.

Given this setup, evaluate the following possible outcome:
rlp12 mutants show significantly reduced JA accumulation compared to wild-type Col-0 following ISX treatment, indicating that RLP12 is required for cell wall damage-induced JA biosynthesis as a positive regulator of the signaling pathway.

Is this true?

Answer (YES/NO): YES